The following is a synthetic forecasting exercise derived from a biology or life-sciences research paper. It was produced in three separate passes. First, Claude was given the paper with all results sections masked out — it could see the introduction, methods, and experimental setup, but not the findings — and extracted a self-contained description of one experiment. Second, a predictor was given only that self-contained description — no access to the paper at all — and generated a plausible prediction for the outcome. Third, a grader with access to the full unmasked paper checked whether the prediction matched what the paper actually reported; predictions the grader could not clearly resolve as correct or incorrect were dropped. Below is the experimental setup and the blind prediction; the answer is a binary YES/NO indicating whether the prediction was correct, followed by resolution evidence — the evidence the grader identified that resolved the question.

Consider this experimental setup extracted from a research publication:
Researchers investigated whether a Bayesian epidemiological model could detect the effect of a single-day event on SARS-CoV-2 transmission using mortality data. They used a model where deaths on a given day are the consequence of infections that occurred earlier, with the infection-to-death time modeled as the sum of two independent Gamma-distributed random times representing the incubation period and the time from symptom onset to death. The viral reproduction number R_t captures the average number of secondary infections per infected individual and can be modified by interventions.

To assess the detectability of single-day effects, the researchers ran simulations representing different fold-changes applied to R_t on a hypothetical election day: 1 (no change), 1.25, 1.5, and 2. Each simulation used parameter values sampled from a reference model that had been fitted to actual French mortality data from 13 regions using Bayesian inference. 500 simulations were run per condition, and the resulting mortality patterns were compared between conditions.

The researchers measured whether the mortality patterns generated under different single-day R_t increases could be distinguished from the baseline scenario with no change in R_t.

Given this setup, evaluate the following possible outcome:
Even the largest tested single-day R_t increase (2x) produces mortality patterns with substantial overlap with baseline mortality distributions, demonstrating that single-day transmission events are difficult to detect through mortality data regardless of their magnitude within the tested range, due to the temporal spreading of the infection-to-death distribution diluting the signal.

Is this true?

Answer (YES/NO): NO